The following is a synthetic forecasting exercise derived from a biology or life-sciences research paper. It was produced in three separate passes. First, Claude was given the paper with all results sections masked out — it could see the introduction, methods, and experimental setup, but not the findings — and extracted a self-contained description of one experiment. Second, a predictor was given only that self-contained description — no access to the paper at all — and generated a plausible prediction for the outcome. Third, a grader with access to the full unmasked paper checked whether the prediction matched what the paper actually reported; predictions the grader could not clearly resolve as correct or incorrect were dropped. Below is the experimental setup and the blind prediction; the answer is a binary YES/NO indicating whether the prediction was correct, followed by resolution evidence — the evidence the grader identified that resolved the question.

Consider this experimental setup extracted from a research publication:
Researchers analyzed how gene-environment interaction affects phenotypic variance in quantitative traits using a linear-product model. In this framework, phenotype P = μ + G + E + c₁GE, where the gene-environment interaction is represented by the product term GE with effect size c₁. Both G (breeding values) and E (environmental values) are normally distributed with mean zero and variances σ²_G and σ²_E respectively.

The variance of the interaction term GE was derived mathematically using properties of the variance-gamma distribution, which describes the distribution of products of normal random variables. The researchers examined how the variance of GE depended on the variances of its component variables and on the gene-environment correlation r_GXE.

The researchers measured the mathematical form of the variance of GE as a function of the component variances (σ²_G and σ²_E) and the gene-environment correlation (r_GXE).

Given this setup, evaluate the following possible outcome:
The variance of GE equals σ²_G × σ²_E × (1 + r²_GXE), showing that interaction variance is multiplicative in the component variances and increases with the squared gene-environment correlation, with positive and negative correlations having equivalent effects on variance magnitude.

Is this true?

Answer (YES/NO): YES